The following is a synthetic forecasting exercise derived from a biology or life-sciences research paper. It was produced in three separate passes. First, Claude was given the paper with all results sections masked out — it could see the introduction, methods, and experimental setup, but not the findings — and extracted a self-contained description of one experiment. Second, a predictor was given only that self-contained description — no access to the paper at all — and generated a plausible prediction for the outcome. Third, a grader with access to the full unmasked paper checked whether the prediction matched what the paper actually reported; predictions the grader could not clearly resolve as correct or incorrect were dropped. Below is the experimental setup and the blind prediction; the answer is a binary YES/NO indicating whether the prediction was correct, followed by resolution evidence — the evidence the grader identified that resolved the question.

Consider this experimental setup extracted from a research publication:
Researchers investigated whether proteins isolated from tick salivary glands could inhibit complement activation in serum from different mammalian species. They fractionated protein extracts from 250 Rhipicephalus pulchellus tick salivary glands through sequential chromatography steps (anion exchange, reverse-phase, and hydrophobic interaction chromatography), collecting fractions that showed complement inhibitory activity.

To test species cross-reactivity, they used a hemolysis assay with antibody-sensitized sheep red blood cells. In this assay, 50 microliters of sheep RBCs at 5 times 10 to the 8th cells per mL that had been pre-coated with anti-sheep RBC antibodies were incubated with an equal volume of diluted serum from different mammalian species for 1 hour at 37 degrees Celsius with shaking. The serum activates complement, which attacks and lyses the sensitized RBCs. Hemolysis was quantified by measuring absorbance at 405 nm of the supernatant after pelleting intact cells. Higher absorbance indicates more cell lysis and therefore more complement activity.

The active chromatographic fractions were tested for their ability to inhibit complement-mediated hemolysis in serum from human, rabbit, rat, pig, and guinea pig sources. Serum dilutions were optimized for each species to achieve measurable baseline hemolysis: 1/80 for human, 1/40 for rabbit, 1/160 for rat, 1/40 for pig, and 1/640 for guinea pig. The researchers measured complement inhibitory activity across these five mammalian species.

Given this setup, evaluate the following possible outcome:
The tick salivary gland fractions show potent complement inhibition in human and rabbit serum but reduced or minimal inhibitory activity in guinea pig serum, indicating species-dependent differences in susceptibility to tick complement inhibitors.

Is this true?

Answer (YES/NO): NO